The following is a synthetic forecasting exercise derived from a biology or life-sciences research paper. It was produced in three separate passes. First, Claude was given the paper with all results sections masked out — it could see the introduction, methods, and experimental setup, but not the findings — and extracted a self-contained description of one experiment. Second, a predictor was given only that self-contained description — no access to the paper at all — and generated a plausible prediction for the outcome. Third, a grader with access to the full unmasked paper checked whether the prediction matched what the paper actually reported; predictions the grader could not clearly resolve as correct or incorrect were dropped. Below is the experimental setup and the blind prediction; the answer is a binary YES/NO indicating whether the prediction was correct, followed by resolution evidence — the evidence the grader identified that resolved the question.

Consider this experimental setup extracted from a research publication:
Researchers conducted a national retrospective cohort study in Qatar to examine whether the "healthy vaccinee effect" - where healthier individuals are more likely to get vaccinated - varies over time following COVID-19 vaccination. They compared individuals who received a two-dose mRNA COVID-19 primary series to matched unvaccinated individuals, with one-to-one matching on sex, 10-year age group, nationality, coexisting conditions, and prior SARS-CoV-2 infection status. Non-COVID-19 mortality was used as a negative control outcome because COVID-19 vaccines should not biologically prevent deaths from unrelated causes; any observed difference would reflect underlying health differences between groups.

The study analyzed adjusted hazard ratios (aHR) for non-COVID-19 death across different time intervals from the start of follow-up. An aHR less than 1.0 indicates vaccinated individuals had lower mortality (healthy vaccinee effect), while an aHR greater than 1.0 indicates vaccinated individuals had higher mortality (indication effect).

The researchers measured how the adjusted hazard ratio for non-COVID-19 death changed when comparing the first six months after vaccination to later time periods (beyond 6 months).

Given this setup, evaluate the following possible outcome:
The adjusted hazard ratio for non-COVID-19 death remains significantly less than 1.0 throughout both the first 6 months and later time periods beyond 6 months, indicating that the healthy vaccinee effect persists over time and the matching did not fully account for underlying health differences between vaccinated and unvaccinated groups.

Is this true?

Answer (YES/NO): NO